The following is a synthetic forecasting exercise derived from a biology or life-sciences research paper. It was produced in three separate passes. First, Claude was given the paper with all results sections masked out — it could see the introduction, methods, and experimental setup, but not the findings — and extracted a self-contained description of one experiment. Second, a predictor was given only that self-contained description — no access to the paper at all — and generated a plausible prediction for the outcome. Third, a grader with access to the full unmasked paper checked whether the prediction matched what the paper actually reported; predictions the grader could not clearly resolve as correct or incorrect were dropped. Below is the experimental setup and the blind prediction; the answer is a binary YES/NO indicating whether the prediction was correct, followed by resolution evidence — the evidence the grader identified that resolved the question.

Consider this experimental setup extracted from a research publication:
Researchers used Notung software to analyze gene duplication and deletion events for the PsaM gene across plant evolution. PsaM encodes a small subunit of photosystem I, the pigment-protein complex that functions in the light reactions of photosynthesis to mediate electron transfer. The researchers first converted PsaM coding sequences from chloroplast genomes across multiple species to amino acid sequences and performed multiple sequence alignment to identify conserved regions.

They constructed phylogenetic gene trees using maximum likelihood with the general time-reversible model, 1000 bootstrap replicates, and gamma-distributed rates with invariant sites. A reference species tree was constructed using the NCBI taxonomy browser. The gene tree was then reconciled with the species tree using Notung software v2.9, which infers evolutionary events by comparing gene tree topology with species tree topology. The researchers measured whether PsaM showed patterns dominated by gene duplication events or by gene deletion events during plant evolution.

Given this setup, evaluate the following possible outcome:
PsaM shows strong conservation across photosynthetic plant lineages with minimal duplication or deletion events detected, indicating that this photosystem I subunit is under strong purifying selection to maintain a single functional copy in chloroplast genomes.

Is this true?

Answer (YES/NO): NO